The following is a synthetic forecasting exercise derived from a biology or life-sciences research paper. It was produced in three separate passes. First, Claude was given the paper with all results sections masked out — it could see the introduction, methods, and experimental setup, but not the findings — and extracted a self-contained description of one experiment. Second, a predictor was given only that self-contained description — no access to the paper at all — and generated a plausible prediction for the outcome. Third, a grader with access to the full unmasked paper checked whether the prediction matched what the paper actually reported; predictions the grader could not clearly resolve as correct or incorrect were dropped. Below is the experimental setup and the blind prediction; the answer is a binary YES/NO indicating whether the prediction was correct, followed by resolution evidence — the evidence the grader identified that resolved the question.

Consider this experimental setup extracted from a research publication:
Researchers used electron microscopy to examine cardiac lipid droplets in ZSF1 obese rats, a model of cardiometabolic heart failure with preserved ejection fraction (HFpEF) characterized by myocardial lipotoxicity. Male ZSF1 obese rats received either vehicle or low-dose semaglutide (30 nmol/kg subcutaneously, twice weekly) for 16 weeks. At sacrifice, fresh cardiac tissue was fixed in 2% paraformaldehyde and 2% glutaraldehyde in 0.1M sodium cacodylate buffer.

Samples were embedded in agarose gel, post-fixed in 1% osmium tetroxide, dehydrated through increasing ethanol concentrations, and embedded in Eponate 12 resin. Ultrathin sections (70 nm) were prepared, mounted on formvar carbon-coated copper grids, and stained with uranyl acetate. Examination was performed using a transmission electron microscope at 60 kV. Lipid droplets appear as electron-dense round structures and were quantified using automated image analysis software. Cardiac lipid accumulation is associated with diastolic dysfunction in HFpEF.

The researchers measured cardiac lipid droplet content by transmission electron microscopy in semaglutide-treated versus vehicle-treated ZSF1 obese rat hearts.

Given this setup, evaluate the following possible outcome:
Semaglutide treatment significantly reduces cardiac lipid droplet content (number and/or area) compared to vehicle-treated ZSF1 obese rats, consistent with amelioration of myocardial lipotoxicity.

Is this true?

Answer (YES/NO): YES